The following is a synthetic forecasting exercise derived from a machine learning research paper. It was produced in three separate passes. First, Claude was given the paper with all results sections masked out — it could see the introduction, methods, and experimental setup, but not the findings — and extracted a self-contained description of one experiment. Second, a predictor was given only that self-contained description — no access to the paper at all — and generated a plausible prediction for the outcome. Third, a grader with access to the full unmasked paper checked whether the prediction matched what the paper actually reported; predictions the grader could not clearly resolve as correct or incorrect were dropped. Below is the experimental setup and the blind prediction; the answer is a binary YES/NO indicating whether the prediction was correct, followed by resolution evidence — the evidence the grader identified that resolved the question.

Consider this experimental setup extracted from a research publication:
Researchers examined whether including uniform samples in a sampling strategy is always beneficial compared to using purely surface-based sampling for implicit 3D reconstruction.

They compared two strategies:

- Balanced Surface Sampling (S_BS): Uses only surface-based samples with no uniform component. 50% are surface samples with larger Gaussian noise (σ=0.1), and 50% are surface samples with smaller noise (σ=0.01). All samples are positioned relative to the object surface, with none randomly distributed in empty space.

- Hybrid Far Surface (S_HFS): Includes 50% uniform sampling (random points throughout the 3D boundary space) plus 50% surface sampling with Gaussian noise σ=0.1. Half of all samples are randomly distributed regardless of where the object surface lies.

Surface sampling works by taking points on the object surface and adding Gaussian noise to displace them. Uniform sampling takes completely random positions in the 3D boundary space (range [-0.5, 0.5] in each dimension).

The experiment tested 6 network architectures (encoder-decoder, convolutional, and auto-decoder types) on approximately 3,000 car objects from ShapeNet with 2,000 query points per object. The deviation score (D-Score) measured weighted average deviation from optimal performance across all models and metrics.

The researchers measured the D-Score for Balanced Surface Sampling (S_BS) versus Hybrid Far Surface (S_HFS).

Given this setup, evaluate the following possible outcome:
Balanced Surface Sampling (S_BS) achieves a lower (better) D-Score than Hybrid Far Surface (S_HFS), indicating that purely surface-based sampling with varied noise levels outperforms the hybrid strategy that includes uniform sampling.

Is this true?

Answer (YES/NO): YES